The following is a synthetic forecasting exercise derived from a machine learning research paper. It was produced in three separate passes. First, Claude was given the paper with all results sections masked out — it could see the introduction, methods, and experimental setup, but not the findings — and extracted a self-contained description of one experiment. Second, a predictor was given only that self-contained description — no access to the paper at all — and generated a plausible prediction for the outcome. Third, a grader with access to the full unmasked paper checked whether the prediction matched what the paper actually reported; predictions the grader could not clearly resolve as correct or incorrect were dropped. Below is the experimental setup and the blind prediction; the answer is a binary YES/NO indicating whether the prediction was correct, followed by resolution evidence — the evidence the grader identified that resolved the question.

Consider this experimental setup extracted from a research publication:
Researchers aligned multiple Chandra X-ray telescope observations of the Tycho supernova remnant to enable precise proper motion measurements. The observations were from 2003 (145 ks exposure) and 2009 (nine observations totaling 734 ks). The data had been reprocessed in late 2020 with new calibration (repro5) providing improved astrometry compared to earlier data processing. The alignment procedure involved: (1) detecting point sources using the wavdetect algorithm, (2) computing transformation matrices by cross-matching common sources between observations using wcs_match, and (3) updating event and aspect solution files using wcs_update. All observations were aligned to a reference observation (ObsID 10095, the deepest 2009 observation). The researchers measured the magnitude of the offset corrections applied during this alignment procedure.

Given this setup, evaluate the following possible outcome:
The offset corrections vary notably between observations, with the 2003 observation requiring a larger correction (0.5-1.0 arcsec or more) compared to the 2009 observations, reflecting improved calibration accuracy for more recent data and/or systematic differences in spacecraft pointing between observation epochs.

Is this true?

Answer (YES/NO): NO